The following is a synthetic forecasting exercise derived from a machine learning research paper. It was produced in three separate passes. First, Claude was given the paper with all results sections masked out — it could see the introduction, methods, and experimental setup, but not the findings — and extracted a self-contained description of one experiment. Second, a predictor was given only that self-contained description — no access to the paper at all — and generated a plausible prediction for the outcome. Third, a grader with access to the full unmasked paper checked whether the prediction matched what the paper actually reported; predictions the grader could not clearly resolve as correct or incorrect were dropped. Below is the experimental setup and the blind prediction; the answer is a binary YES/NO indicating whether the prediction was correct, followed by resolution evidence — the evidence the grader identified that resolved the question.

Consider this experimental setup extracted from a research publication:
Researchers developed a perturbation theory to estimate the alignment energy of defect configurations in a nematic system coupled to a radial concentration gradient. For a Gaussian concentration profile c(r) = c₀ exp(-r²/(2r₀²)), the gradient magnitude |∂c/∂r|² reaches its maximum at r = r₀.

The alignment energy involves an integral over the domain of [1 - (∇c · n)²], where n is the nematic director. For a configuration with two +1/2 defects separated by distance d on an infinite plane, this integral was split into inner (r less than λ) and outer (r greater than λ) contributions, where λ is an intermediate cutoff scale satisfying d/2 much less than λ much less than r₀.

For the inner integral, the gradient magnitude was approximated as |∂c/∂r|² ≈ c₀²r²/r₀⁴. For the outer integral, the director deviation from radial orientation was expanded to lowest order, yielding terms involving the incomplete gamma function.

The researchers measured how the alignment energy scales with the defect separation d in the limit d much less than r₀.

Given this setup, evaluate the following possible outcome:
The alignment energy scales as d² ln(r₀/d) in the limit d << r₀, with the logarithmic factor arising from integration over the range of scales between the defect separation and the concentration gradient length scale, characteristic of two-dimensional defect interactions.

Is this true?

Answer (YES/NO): NO